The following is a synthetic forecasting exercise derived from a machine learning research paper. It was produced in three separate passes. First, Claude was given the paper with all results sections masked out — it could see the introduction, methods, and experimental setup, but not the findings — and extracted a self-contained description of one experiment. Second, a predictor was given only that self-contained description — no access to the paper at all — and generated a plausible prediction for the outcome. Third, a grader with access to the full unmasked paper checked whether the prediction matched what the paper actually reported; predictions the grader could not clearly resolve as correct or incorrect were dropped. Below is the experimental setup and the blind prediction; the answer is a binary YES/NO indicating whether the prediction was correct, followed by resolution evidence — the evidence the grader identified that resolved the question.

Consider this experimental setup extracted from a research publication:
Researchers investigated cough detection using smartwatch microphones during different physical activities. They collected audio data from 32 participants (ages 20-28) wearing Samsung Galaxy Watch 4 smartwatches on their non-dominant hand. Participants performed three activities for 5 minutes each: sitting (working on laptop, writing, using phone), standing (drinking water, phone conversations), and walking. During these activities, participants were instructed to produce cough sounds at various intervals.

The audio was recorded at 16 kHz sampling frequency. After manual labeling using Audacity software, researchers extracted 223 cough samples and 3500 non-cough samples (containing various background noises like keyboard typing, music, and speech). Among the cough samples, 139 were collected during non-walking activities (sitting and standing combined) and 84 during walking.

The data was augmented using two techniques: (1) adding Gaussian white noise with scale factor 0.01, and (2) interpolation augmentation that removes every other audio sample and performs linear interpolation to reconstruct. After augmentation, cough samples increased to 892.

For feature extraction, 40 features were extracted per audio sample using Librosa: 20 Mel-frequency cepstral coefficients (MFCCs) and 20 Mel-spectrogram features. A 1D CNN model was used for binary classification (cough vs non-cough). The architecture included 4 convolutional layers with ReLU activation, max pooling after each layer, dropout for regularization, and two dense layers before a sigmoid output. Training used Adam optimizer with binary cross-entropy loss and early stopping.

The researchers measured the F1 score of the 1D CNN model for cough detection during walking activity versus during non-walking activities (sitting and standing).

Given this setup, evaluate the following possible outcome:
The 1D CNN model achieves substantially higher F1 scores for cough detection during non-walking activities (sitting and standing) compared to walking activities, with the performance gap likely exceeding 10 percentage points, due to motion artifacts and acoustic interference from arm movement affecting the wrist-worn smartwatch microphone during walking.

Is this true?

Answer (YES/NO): YES